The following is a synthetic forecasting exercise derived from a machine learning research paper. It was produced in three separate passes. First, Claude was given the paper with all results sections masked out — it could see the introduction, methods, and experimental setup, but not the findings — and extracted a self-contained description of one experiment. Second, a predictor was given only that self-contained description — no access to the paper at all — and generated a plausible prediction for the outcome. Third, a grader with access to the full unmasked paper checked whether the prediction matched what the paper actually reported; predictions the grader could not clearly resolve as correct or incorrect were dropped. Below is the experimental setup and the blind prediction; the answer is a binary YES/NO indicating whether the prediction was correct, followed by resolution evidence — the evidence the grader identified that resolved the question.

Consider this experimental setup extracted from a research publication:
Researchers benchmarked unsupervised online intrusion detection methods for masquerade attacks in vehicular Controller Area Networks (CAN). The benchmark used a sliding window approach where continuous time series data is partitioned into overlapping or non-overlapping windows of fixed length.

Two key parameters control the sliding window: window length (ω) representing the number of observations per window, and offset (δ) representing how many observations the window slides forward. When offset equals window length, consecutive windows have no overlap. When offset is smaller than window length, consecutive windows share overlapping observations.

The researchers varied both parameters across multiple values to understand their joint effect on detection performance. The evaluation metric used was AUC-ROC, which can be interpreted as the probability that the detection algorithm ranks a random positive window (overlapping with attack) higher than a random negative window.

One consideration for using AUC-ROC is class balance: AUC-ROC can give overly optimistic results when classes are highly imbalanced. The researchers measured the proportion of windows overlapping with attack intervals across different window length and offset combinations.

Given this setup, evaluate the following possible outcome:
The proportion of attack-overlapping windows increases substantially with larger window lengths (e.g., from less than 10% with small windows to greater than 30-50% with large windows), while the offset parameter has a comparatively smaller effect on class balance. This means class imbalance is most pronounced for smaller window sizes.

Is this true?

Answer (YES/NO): NO